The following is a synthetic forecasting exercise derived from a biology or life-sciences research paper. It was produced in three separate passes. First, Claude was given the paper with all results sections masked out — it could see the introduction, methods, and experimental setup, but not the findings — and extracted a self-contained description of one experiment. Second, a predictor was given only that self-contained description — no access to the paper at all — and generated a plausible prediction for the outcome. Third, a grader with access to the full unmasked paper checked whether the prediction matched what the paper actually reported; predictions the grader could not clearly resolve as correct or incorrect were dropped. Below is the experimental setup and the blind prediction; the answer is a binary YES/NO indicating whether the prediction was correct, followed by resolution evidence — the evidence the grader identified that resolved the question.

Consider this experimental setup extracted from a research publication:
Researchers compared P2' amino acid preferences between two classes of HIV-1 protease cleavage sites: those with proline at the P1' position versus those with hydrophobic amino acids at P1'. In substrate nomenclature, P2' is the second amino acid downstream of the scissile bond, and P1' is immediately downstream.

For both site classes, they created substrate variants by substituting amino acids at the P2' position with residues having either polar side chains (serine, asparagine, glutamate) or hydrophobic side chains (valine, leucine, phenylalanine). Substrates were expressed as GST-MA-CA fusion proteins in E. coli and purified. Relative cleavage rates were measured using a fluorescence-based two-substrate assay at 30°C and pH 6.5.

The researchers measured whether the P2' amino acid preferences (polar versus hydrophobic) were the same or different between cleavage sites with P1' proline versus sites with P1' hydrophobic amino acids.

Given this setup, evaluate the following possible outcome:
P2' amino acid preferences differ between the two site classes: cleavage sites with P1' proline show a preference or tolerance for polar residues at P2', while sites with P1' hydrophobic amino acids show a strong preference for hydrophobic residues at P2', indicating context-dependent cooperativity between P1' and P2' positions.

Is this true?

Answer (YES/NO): NO